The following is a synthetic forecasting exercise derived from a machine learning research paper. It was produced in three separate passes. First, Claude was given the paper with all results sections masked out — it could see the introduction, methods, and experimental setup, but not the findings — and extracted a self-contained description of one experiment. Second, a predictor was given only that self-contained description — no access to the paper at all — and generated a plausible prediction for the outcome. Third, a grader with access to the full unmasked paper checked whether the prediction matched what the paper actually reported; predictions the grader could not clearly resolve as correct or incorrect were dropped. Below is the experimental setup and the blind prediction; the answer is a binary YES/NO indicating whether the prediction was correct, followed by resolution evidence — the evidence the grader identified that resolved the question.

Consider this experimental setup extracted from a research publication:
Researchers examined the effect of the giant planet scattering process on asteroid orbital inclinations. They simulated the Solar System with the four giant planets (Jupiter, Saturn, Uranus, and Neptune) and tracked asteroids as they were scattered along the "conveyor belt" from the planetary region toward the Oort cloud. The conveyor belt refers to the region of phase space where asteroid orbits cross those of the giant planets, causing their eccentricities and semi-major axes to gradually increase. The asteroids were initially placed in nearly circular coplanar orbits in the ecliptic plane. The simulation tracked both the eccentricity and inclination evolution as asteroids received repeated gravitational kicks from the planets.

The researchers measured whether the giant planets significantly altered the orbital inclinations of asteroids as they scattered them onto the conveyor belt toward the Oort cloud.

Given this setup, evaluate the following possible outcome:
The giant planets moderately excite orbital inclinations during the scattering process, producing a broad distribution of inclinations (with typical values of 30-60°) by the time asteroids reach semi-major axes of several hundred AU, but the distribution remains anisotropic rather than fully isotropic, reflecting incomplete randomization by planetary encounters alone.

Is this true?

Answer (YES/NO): NO